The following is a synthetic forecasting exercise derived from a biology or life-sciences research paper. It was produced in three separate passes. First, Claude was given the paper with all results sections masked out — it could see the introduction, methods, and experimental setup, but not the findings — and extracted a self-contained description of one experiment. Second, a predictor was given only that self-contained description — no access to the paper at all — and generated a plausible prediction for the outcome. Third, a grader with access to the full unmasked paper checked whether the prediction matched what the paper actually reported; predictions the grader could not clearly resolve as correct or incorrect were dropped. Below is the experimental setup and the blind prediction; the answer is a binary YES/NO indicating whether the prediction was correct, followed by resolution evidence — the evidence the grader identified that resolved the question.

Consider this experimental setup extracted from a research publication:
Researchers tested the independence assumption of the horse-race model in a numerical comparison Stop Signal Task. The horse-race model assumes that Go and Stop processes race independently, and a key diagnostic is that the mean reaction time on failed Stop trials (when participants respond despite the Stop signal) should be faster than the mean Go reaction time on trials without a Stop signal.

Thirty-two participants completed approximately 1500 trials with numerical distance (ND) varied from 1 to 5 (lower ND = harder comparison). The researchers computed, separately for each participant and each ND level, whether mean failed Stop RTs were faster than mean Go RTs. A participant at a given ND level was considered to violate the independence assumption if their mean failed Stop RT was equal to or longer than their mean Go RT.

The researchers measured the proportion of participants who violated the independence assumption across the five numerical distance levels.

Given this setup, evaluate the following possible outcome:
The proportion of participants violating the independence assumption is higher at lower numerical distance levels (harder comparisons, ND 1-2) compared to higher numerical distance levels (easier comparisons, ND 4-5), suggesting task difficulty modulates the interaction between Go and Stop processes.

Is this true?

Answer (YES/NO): YES